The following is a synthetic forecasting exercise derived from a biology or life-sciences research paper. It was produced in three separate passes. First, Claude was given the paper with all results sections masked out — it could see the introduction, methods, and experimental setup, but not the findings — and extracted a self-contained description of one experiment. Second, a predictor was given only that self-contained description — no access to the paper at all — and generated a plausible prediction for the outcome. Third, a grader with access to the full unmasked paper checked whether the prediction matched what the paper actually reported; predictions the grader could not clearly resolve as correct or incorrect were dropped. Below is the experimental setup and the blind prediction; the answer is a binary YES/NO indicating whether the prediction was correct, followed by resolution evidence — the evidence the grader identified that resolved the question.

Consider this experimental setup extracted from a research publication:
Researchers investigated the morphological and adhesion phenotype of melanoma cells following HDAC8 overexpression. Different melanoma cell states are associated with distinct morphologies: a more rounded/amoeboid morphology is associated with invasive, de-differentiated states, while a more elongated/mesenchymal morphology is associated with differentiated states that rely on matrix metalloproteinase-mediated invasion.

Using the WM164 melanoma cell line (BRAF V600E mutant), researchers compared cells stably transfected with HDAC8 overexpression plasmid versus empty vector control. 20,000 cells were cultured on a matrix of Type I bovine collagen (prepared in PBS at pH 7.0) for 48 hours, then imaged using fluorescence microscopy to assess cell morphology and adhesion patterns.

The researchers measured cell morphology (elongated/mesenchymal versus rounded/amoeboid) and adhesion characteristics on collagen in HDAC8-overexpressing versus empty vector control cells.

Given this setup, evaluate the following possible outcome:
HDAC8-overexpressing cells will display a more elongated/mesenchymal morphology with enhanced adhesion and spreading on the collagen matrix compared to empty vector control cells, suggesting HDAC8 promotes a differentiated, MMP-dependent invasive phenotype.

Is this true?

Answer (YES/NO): NO